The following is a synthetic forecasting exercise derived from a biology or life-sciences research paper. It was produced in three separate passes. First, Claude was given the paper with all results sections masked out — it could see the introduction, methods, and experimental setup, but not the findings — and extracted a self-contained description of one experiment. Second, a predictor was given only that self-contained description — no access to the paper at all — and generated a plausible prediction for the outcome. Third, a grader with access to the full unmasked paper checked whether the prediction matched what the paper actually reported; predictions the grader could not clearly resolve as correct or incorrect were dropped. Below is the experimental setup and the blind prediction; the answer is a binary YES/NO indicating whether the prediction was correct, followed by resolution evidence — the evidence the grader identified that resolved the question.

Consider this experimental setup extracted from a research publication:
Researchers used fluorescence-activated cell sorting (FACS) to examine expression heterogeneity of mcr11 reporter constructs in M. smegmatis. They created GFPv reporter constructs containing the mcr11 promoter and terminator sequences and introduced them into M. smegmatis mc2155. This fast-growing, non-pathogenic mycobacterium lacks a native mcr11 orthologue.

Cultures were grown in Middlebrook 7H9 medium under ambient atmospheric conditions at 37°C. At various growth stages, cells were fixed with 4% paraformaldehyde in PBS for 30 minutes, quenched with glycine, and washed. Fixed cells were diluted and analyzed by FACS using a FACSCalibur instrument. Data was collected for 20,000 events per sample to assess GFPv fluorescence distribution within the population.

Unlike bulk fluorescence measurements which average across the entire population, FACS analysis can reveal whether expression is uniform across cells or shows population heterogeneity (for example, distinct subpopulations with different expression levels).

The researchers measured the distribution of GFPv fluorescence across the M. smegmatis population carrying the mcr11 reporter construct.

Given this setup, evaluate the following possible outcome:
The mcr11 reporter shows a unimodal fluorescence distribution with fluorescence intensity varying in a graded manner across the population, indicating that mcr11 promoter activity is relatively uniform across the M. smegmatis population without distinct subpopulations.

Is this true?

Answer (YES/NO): YES